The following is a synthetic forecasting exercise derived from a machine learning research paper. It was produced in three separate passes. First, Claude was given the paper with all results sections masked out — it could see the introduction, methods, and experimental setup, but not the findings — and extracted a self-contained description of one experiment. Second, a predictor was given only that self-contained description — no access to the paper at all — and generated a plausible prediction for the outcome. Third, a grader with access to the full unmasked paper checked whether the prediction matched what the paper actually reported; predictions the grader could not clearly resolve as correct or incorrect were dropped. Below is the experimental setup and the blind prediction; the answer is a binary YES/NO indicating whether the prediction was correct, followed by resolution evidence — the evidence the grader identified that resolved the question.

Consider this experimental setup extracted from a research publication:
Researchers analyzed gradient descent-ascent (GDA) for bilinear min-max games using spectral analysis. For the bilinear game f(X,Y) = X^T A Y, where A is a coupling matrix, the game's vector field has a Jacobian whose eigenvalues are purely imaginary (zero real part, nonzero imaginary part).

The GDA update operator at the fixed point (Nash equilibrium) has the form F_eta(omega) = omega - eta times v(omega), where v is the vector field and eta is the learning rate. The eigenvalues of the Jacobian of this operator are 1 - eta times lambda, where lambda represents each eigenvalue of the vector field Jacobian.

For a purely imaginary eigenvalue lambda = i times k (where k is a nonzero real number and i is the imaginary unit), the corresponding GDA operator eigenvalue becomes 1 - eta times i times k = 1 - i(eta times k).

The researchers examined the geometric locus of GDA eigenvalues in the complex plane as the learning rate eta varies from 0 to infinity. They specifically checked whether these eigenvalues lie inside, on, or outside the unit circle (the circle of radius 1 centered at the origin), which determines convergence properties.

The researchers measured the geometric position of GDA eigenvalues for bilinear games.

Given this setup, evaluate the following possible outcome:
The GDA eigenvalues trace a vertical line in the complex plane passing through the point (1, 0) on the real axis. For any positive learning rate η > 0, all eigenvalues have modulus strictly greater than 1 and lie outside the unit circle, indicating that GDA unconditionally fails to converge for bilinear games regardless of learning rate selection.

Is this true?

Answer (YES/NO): YES